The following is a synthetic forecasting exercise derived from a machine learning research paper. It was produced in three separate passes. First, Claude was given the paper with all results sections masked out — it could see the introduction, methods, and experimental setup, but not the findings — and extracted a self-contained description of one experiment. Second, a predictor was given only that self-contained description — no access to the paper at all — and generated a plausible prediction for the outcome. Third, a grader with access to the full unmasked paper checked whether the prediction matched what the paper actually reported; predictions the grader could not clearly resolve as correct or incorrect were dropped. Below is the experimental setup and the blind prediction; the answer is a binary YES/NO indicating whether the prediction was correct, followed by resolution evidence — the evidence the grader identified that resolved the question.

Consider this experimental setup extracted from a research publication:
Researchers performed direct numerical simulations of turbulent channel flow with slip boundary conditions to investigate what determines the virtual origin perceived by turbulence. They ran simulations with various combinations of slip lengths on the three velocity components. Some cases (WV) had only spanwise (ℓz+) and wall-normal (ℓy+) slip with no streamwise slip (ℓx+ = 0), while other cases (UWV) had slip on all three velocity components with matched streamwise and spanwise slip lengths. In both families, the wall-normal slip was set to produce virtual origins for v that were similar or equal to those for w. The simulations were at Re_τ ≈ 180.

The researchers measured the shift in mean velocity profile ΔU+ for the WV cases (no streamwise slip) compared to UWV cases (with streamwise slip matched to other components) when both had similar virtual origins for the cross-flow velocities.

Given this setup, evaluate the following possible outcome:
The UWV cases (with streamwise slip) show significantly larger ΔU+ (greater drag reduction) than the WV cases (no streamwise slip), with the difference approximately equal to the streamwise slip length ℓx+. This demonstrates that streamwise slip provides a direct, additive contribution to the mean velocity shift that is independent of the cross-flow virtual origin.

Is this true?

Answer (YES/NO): NO